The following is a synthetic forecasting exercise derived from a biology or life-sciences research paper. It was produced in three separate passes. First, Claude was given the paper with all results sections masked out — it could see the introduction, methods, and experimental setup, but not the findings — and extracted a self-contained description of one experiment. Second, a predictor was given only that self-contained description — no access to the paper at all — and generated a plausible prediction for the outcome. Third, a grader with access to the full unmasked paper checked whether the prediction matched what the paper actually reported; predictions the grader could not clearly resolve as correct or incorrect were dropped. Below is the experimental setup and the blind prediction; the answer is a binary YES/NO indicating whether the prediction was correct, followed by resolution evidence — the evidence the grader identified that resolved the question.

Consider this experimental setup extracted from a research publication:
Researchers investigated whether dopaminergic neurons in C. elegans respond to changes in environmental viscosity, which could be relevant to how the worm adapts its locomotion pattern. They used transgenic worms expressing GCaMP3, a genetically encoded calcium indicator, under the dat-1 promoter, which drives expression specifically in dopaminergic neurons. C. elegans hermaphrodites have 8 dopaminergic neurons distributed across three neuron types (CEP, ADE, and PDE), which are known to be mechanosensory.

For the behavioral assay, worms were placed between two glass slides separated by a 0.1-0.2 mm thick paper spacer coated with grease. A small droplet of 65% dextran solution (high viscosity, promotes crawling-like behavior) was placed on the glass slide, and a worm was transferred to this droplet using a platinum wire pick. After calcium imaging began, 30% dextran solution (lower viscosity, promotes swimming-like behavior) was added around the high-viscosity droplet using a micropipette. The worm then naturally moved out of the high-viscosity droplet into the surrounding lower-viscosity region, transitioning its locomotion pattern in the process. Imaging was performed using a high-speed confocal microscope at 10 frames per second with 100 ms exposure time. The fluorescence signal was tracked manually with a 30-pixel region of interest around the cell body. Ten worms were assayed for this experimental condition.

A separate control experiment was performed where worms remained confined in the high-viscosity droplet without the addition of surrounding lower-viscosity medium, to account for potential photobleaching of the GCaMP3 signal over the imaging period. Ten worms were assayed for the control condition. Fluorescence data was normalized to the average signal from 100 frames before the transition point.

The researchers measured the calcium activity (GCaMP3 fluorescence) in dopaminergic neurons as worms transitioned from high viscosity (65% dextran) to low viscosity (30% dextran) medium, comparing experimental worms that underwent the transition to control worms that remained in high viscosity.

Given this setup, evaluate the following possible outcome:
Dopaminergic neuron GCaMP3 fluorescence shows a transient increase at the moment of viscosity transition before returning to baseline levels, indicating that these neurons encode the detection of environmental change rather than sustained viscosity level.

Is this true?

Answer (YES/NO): NO